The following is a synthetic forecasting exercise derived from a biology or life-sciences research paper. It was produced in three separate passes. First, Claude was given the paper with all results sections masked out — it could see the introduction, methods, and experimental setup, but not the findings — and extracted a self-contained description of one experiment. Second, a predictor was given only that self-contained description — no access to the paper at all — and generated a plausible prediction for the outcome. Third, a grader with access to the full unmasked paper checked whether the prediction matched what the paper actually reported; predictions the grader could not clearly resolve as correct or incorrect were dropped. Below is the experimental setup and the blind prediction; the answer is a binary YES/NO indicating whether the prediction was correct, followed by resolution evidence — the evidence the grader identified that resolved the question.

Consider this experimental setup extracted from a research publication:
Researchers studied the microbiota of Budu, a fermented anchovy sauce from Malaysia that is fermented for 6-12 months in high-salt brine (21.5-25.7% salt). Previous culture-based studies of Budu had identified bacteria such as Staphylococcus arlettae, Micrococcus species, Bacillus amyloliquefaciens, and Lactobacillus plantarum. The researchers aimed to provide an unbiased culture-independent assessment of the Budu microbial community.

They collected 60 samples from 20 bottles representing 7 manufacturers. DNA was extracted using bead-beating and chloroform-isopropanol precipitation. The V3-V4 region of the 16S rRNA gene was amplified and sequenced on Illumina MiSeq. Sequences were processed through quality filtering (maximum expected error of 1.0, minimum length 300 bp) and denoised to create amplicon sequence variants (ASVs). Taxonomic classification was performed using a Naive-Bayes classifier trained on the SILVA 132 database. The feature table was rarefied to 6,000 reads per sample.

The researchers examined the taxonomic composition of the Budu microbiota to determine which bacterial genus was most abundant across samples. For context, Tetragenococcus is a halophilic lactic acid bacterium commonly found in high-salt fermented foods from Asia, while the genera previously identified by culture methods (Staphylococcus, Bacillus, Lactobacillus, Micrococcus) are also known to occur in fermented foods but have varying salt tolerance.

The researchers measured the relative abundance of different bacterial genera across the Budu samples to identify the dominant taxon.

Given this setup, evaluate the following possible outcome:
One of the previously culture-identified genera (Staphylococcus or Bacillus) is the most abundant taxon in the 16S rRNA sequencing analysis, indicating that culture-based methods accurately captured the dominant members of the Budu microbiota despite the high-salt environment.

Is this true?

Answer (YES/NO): NO